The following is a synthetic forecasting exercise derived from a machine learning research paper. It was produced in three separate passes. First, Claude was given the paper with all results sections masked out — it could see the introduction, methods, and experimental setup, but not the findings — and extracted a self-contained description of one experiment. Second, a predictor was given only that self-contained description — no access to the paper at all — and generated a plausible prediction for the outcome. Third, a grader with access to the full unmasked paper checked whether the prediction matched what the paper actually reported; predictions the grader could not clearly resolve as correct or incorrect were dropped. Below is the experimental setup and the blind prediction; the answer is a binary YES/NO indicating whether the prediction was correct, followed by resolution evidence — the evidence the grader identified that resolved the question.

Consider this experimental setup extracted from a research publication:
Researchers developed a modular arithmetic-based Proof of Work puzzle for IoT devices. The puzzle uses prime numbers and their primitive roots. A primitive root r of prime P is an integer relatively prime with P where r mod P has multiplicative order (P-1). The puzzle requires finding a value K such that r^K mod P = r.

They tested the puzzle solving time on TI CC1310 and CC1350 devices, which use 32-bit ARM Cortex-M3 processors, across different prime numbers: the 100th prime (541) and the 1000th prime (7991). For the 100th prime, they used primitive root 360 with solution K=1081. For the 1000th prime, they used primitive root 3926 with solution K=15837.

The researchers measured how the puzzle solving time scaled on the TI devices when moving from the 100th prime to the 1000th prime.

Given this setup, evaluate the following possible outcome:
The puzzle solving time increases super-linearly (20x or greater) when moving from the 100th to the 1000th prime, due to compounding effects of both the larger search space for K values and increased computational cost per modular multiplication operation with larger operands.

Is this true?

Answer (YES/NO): YES